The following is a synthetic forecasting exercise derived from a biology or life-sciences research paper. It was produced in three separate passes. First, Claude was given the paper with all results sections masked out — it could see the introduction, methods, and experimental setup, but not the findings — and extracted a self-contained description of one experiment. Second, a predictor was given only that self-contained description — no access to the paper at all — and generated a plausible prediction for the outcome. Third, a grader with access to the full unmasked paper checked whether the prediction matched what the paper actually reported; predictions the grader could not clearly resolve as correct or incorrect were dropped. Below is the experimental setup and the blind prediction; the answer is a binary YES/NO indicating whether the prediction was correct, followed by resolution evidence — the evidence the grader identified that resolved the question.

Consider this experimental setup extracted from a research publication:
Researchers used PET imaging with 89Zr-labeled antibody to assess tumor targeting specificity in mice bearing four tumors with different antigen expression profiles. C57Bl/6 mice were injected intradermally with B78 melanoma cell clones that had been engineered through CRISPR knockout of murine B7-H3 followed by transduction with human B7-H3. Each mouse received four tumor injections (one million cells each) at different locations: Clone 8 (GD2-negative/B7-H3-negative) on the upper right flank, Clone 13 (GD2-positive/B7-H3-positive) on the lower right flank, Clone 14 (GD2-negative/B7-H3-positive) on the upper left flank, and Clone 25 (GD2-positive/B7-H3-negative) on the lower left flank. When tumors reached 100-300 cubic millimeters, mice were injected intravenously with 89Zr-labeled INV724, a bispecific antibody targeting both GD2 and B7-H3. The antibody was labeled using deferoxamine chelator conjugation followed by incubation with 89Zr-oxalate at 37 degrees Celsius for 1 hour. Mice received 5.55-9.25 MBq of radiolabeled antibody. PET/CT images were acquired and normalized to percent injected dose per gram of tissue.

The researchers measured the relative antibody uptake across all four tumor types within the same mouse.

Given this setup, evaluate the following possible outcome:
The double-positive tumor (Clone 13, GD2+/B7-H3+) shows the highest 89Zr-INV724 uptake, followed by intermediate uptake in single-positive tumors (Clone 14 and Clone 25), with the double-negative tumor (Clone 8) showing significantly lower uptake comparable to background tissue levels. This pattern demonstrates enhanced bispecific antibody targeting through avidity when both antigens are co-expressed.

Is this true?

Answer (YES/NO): NO